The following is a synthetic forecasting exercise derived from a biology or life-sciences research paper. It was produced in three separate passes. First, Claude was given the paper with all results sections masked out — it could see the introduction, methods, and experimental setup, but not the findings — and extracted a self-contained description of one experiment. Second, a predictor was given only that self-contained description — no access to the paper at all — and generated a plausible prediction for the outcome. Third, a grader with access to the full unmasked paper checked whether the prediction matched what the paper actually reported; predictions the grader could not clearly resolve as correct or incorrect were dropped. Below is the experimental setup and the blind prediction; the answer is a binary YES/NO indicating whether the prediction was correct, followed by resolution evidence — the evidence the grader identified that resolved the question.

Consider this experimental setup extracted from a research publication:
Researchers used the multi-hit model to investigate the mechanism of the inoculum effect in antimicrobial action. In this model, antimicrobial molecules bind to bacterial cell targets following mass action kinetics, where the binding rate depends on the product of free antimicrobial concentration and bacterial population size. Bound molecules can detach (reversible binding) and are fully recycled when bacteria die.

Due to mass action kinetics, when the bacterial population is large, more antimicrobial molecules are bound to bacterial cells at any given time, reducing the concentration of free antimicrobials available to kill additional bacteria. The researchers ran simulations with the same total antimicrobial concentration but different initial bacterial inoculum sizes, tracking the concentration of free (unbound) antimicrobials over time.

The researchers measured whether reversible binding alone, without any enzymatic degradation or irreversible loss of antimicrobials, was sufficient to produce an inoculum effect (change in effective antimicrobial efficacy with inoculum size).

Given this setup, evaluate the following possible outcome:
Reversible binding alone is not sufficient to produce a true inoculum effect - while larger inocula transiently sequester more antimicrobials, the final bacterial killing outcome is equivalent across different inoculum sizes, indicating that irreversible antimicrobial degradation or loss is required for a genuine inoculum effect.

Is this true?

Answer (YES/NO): NO